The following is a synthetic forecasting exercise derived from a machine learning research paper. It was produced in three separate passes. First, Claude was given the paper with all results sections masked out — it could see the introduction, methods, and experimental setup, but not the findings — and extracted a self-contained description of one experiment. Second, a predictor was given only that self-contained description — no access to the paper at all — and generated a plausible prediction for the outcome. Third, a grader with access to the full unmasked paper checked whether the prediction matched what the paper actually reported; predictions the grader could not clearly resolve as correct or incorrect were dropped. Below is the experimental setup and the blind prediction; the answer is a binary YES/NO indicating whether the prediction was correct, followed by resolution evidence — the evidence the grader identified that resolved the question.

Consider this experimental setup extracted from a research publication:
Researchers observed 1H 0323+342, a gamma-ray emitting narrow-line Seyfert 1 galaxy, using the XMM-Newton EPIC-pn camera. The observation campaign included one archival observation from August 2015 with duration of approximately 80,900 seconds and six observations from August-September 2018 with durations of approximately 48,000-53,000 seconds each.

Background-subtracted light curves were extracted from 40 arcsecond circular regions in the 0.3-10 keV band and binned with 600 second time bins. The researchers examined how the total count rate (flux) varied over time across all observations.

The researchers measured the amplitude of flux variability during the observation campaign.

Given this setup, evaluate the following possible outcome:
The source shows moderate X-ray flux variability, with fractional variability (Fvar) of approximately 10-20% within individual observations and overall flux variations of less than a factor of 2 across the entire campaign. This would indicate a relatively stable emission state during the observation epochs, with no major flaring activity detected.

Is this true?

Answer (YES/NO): NO